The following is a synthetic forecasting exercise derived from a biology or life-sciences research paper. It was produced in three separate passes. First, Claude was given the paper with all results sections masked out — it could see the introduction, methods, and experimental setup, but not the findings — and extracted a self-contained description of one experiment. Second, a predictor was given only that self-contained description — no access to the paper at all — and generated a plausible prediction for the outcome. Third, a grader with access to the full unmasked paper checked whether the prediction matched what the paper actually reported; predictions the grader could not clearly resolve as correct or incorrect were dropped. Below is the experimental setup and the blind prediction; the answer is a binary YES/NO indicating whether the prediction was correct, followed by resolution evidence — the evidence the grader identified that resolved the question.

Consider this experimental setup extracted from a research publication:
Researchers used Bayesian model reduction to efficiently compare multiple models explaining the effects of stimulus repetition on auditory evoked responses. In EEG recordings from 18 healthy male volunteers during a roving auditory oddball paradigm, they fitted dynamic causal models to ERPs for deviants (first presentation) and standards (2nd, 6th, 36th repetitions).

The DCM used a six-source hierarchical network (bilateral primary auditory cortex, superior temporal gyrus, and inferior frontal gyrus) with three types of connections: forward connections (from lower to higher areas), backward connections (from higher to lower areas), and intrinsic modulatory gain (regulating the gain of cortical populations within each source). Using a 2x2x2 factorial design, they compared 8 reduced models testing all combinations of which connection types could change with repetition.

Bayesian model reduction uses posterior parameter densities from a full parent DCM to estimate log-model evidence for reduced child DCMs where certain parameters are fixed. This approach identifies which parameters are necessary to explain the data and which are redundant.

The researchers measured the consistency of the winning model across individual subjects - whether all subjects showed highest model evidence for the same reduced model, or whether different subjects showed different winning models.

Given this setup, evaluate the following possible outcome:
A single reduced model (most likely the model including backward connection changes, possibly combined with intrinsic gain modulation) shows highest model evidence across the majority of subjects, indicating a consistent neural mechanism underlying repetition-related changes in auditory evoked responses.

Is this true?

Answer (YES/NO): NO